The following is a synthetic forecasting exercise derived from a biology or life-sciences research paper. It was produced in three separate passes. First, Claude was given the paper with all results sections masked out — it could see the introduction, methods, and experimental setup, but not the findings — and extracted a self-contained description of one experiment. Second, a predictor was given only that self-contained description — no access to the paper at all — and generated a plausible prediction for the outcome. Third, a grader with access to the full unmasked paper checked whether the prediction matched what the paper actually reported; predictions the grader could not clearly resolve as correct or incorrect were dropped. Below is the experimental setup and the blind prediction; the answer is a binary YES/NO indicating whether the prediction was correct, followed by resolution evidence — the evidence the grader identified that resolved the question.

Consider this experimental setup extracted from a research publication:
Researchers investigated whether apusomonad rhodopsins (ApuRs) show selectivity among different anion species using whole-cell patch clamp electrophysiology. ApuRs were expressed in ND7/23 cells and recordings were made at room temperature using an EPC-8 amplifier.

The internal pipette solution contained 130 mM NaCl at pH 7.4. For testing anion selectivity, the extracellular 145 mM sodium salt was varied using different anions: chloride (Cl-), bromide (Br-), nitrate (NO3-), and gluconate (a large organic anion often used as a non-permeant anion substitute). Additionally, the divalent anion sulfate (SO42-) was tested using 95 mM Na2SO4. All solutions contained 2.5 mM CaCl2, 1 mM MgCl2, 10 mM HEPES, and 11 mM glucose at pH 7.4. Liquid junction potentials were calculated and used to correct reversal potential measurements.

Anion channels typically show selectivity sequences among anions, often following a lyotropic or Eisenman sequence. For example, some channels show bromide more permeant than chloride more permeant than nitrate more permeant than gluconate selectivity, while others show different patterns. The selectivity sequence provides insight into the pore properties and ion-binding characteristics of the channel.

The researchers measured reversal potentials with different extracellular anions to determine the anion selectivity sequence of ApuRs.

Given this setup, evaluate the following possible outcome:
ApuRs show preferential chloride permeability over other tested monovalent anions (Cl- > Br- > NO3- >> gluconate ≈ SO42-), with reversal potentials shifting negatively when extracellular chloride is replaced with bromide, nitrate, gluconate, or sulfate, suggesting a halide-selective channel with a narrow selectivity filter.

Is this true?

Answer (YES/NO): NO